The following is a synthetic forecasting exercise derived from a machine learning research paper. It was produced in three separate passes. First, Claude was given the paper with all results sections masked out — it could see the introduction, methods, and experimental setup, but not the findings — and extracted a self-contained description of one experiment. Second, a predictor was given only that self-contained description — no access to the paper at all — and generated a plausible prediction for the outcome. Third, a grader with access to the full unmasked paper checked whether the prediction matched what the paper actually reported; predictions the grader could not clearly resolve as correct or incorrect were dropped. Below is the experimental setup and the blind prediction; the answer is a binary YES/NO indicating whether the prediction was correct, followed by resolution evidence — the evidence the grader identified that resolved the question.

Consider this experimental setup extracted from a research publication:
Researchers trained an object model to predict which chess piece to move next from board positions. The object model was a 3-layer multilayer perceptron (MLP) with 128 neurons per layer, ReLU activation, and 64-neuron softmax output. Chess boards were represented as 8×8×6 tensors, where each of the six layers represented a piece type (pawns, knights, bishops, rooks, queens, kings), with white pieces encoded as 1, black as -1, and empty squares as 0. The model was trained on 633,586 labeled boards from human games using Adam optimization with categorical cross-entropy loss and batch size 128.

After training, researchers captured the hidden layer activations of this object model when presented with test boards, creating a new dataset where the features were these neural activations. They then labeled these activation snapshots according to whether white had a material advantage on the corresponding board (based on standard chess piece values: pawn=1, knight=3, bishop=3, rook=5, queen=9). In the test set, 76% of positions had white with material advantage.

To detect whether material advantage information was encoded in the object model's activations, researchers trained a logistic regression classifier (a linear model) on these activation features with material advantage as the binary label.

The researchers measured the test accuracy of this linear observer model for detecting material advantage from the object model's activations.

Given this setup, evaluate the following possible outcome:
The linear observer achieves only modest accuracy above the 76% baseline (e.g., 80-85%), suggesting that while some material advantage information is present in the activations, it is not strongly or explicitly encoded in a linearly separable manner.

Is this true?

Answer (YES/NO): NO